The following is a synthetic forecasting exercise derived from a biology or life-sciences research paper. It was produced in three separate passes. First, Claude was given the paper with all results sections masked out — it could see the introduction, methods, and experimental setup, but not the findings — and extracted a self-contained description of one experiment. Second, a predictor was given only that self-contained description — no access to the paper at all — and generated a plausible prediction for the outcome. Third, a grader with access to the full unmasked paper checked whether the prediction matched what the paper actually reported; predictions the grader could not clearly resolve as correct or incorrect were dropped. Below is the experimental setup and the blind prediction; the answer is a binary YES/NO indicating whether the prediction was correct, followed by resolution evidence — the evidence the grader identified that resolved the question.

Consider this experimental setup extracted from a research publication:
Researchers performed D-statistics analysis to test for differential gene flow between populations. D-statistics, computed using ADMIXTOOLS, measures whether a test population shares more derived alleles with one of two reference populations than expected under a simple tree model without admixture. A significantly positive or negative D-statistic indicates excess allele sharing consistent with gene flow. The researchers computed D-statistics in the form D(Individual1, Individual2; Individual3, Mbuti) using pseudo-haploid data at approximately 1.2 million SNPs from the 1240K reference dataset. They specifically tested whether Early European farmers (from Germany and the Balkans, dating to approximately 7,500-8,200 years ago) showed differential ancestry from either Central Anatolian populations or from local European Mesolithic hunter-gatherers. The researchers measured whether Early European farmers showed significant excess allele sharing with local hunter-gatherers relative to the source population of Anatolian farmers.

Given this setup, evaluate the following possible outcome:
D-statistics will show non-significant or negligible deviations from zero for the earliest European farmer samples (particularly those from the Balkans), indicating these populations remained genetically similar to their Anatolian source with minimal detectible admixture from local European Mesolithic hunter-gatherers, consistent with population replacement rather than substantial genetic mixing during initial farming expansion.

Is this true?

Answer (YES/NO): NO